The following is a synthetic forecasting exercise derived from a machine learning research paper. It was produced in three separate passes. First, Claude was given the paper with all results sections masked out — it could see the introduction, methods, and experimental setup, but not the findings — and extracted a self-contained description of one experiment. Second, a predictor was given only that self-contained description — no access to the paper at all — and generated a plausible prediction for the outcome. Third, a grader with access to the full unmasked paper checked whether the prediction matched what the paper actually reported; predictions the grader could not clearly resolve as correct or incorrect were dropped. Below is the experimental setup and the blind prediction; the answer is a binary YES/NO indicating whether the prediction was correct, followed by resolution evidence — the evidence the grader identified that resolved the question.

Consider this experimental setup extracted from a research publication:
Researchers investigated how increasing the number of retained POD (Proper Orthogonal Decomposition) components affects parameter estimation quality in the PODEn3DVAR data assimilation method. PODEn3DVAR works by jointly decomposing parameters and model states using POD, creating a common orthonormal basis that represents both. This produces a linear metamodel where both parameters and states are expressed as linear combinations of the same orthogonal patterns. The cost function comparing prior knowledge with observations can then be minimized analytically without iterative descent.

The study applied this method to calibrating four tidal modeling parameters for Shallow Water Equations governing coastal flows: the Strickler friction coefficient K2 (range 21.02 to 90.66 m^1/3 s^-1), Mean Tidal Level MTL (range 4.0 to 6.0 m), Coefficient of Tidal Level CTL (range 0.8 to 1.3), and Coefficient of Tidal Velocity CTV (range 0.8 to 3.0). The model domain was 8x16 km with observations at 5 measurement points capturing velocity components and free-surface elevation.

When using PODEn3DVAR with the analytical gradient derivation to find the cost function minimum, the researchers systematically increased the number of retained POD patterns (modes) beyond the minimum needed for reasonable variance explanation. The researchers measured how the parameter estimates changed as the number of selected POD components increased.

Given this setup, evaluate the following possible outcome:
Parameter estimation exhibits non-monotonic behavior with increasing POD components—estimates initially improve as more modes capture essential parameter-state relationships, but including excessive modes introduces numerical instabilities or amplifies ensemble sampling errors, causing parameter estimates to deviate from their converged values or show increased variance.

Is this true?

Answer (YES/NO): YES